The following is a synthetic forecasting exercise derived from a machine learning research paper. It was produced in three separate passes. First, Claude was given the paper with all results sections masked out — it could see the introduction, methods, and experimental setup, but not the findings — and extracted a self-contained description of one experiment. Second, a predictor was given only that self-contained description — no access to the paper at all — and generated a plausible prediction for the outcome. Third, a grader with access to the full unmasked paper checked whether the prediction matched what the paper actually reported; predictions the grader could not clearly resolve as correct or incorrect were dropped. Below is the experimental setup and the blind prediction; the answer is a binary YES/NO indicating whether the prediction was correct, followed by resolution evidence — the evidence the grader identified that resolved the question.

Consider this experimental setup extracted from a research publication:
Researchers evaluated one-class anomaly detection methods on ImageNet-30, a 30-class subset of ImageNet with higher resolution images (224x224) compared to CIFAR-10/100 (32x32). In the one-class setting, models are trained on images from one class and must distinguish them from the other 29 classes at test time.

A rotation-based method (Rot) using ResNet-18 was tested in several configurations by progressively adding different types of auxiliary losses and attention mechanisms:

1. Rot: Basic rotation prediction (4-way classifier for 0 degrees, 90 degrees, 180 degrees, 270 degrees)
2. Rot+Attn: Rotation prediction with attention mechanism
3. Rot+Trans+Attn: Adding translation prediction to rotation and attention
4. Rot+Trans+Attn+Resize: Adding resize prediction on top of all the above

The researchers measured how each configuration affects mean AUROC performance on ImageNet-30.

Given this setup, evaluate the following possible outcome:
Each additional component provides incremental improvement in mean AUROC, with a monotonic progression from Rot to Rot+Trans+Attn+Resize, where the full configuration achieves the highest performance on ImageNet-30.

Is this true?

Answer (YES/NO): YES